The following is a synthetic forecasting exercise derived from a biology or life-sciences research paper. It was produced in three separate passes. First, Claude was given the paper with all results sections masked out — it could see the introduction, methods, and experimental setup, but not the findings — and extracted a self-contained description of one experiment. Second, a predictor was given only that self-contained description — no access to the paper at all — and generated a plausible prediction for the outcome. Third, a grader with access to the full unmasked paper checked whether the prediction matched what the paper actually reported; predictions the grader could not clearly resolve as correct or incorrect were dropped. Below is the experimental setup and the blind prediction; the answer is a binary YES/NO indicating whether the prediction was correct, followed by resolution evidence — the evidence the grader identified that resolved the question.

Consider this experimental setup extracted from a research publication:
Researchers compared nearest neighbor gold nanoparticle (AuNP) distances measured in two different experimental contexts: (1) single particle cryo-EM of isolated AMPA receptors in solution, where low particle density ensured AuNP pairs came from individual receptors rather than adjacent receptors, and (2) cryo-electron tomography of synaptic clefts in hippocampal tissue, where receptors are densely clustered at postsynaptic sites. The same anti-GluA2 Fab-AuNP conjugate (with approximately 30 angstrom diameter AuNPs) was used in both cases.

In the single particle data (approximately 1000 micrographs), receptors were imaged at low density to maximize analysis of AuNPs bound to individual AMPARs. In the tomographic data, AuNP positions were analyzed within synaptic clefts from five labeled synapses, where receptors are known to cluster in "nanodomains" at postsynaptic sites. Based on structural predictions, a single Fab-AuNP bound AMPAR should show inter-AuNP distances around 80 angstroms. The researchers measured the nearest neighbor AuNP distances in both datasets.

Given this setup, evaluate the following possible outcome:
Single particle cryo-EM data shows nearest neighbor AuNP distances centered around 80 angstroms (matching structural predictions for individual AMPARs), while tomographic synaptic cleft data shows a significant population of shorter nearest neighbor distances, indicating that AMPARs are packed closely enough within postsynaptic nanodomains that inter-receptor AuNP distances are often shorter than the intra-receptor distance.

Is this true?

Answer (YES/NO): NO